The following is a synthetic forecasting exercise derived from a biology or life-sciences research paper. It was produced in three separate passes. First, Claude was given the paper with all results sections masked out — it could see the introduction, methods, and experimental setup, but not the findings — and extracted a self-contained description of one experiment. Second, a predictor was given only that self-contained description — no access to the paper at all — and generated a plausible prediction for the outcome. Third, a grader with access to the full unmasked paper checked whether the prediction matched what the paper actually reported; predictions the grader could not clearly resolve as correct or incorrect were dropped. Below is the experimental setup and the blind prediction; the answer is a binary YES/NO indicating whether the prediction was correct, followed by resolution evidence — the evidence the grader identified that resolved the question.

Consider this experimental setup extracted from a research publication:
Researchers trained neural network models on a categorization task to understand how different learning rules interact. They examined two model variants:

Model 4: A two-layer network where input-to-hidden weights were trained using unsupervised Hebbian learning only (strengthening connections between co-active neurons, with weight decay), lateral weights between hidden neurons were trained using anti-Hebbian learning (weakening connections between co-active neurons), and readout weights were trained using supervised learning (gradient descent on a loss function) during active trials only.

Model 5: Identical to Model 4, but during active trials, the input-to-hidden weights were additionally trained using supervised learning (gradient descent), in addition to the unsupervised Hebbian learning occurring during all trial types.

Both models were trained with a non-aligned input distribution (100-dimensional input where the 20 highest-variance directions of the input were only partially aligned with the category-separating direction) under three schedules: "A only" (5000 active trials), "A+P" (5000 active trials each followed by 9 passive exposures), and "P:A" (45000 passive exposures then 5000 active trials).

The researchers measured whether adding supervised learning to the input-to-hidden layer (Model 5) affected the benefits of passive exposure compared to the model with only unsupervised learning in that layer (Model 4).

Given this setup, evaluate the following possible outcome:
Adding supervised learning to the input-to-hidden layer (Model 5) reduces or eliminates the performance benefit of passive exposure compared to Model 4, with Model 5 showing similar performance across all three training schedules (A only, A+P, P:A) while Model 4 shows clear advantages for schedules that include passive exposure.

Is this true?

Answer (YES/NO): NO